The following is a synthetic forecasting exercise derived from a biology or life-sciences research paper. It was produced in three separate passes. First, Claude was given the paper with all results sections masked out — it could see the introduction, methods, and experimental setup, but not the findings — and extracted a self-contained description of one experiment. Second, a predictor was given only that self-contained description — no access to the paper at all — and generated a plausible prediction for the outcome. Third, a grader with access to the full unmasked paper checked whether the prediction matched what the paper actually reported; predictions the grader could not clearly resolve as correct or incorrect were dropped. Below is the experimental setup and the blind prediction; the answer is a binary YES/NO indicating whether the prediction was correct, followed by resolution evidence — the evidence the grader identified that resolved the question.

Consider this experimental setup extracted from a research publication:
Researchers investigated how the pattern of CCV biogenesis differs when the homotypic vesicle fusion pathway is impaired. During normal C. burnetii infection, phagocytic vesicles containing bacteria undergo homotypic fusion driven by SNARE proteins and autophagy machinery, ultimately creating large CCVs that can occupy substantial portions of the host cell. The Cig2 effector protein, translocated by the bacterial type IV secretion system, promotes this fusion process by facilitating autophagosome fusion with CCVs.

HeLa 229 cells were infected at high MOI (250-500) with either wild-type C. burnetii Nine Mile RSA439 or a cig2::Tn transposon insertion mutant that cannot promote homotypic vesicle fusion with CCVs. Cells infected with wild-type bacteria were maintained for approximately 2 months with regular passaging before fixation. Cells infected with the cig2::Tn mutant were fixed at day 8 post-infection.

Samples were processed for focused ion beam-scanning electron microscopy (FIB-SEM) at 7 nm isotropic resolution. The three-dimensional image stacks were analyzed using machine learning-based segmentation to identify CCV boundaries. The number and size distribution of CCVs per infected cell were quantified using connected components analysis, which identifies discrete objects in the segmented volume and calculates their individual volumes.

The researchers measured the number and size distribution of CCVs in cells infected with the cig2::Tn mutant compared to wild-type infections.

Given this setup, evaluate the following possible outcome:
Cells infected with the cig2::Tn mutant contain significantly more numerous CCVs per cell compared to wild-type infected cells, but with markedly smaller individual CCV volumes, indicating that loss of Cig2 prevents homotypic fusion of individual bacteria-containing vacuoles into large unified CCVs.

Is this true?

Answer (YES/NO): YES